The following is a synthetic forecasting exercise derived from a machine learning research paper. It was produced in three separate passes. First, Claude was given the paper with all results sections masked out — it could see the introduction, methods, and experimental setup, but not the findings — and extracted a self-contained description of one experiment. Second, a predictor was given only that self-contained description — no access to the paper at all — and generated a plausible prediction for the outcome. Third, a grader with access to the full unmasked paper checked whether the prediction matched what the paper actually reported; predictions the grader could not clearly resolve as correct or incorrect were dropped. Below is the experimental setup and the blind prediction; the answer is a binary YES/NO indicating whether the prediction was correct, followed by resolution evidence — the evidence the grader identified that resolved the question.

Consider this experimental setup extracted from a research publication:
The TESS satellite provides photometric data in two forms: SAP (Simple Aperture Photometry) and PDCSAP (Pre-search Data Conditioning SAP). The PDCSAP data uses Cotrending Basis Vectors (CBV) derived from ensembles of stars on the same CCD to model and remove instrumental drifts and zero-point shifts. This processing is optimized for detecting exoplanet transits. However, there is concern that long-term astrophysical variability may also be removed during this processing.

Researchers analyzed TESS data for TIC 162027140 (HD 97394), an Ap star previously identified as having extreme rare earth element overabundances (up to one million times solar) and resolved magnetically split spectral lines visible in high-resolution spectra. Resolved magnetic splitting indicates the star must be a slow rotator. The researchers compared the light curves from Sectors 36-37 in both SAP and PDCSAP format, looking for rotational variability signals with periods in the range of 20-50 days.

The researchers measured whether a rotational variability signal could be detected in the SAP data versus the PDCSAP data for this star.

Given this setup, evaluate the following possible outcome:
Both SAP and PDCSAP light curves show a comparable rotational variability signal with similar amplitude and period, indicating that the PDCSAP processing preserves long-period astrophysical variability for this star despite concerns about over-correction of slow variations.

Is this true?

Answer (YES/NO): NO